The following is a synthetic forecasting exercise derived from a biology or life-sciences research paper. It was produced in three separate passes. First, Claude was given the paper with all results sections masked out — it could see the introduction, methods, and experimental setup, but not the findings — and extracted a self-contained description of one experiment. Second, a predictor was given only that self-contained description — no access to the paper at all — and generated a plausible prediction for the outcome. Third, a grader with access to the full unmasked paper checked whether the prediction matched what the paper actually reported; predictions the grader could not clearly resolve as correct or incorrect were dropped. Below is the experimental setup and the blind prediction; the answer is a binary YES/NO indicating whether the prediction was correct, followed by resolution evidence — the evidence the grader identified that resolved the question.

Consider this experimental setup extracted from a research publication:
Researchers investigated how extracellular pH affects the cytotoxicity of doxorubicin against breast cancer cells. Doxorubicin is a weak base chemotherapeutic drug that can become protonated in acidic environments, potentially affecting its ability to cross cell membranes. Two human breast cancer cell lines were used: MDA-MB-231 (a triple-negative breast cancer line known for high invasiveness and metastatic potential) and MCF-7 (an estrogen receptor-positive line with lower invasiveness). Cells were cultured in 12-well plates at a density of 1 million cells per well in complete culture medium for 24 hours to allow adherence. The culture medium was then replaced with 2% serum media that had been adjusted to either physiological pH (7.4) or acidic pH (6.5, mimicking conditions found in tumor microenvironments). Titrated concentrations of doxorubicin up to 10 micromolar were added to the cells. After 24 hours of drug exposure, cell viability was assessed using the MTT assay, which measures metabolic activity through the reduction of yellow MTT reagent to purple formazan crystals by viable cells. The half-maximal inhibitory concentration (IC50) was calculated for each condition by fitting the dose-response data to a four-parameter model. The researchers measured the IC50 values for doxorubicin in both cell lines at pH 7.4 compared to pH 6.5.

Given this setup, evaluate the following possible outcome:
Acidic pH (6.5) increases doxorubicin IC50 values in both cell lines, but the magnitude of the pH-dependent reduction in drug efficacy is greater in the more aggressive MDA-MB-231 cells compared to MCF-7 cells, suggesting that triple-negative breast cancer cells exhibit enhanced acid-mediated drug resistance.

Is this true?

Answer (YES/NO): NO